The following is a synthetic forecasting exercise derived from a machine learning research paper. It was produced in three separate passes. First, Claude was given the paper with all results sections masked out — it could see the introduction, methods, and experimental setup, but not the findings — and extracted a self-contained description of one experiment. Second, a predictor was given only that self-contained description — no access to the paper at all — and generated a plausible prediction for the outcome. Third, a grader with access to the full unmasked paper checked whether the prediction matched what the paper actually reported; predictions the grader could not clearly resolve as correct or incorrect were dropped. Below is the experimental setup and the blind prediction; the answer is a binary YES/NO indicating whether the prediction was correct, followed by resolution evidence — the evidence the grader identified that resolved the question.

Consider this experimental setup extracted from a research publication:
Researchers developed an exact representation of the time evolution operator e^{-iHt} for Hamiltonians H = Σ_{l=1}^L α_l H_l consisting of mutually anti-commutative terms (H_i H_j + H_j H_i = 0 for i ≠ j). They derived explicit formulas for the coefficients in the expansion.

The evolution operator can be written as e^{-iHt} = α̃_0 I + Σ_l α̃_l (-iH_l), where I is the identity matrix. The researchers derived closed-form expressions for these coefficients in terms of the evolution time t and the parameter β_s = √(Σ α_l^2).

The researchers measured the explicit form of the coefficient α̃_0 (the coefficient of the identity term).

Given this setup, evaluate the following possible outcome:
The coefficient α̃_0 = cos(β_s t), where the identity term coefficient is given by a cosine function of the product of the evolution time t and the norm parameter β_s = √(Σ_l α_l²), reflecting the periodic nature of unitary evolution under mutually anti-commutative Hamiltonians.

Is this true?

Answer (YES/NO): YES